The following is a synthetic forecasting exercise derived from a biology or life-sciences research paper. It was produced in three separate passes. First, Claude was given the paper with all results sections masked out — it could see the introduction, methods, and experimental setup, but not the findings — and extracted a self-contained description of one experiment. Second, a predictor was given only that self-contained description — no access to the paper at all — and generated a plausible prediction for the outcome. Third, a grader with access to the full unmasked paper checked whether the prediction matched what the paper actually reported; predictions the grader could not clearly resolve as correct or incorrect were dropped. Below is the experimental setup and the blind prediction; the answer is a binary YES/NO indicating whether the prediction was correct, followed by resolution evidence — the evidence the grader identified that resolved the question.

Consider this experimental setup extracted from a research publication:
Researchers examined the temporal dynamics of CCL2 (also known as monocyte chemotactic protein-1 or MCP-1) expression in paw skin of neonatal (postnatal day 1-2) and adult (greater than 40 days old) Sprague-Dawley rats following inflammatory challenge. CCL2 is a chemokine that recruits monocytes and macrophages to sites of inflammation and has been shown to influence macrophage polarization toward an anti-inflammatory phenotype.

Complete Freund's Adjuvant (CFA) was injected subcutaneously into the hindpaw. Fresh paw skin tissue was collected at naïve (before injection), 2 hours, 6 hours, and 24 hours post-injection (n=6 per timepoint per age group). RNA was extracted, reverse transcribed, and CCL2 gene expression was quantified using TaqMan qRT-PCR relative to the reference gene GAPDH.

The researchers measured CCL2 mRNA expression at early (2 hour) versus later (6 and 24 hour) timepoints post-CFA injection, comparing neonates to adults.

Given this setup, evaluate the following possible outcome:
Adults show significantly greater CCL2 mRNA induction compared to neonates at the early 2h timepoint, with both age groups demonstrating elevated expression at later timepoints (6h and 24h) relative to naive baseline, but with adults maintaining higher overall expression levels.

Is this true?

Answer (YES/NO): NO